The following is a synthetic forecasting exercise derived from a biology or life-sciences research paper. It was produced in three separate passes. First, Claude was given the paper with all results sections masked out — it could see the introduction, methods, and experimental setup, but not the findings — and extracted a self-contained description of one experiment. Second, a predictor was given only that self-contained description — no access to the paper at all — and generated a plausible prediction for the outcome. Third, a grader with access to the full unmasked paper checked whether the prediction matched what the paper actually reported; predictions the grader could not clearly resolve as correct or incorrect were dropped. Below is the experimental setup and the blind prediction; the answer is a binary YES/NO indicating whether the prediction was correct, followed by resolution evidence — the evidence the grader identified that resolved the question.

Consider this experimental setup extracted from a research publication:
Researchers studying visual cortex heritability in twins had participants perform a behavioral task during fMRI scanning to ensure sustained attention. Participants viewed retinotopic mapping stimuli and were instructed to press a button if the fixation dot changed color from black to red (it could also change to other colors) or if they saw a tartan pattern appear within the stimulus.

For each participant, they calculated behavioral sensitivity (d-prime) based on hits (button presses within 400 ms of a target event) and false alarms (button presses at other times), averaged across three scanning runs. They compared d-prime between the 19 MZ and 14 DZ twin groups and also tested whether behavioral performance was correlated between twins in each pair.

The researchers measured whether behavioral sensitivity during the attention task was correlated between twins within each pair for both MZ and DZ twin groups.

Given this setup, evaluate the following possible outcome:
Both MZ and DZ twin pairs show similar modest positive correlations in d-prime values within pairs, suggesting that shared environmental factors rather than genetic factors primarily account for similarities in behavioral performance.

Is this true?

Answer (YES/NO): NO